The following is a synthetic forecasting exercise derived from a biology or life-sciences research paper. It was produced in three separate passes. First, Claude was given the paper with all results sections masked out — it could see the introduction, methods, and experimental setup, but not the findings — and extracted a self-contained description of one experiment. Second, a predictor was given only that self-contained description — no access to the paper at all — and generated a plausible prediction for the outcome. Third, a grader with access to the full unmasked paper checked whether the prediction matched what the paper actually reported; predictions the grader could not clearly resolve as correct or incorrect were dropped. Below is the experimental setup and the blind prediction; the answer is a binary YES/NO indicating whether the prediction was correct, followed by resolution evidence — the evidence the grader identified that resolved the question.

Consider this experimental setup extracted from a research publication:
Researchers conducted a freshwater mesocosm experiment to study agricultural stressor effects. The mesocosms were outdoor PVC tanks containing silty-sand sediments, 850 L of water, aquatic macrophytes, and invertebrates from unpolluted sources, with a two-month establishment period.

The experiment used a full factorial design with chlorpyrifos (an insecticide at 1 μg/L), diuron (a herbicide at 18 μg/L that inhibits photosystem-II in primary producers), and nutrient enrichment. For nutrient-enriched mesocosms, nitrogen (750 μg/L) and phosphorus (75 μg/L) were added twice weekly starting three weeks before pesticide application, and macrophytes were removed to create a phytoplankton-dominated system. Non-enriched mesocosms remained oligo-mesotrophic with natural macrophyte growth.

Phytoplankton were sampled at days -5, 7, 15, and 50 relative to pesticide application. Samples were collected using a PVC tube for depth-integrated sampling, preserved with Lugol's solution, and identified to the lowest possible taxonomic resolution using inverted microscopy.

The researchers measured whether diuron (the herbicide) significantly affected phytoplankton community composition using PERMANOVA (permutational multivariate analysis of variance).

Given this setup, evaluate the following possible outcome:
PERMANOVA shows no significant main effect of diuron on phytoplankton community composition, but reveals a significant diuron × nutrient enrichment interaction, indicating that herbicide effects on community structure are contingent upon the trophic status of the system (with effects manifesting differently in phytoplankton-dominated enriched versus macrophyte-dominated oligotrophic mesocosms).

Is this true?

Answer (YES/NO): NO